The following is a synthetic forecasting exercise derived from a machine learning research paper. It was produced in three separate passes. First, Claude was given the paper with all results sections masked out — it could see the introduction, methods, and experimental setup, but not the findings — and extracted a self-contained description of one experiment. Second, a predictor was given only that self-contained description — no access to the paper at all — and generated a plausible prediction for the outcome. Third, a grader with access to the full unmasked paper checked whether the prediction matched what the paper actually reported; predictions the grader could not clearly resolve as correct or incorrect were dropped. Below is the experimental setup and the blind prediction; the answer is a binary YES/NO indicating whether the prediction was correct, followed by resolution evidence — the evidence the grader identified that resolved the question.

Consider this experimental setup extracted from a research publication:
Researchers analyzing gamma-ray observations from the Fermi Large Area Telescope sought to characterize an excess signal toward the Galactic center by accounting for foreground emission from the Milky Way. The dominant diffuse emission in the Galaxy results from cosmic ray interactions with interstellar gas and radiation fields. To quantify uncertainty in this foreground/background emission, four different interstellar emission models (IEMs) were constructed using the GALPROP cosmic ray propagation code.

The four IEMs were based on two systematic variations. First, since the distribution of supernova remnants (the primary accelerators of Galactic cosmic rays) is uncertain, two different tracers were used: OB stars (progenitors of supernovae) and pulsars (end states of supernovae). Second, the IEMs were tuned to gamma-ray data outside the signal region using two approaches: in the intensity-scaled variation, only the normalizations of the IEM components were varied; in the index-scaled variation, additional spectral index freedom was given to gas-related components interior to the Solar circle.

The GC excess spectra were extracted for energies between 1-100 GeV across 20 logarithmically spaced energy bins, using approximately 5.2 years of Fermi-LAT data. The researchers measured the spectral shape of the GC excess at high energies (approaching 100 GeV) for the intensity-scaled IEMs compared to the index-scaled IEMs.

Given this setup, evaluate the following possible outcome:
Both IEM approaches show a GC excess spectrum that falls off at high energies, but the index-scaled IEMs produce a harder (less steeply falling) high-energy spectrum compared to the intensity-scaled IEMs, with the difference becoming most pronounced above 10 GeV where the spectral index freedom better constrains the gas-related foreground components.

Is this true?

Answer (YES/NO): NO